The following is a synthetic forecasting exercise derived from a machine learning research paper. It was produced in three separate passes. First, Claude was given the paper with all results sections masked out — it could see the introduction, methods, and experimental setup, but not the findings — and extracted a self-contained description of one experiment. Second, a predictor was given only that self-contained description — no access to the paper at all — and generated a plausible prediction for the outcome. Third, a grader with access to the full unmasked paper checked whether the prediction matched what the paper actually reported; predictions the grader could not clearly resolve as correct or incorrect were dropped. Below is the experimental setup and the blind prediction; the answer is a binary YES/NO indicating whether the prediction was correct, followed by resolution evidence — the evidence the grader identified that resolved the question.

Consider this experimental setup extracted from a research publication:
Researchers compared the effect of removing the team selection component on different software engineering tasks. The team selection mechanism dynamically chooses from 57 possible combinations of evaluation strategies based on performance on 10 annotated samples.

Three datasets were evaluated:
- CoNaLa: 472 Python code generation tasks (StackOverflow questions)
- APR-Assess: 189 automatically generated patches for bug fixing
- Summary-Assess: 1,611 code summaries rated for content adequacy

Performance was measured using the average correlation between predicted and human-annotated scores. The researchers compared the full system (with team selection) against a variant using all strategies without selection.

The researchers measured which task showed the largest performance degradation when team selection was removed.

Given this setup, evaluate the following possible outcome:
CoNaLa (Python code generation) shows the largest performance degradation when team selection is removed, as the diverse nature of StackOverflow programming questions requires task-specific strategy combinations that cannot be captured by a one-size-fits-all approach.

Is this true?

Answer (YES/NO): NO